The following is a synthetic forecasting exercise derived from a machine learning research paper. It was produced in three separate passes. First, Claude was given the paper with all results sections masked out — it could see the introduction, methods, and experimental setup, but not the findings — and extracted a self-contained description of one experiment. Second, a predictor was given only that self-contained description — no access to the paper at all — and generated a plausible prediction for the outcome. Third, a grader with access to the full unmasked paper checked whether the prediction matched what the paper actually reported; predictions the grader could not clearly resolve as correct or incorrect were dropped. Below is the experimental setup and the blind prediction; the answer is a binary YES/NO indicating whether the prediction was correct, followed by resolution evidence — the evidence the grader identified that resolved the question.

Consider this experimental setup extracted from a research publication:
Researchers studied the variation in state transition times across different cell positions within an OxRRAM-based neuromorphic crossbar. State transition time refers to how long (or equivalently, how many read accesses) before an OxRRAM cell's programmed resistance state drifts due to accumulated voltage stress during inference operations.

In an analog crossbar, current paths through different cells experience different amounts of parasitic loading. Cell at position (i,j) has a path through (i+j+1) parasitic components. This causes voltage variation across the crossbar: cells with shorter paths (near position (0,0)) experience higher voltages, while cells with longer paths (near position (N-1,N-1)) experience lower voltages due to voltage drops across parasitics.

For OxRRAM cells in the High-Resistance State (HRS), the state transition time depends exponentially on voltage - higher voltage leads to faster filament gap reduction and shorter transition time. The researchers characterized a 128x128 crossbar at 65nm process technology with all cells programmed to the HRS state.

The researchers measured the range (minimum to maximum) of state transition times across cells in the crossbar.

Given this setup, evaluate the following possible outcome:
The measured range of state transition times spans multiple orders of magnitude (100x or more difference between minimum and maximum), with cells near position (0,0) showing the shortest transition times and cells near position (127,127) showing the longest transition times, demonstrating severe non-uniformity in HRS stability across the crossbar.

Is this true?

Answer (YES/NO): NO